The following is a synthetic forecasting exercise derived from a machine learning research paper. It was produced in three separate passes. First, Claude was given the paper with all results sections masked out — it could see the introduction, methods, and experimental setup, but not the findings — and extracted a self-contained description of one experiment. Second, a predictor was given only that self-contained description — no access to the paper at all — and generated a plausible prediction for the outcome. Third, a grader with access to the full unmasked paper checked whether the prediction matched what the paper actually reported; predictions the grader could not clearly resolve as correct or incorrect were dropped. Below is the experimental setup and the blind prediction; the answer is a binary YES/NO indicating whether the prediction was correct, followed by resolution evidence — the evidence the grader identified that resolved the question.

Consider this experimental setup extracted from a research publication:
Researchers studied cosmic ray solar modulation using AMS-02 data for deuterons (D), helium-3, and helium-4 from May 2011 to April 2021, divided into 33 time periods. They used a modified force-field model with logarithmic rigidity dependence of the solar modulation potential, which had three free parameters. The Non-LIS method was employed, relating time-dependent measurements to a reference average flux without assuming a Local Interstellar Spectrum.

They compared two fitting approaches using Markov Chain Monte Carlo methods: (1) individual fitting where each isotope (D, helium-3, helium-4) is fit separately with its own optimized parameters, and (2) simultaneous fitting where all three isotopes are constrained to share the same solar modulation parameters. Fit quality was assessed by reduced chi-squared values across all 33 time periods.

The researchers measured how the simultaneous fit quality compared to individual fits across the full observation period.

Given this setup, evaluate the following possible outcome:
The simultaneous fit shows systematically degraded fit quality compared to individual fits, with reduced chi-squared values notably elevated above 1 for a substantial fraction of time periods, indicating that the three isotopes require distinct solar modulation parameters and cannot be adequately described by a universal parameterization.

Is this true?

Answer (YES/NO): NO